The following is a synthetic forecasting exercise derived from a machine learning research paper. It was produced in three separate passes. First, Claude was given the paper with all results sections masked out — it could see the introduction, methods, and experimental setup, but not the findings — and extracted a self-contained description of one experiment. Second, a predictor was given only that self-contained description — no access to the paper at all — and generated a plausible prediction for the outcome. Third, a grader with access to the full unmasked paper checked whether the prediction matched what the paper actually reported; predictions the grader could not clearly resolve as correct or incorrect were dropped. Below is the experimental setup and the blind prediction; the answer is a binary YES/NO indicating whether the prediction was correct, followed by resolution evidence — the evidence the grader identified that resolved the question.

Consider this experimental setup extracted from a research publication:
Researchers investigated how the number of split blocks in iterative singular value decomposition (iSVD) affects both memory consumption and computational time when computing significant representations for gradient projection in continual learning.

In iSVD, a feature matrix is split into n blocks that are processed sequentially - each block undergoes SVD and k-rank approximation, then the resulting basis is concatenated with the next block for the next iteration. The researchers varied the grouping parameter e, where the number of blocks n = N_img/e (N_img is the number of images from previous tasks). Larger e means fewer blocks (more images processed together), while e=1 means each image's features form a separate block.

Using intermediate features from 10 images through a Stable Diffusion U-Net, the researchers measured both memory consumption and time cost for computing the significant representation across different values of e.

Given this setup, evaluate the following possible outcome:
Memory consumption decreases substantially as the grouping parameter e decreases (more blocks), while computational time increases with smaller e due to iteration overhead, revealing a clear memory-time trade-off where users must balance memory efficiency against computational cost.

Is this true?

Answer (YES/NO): YES